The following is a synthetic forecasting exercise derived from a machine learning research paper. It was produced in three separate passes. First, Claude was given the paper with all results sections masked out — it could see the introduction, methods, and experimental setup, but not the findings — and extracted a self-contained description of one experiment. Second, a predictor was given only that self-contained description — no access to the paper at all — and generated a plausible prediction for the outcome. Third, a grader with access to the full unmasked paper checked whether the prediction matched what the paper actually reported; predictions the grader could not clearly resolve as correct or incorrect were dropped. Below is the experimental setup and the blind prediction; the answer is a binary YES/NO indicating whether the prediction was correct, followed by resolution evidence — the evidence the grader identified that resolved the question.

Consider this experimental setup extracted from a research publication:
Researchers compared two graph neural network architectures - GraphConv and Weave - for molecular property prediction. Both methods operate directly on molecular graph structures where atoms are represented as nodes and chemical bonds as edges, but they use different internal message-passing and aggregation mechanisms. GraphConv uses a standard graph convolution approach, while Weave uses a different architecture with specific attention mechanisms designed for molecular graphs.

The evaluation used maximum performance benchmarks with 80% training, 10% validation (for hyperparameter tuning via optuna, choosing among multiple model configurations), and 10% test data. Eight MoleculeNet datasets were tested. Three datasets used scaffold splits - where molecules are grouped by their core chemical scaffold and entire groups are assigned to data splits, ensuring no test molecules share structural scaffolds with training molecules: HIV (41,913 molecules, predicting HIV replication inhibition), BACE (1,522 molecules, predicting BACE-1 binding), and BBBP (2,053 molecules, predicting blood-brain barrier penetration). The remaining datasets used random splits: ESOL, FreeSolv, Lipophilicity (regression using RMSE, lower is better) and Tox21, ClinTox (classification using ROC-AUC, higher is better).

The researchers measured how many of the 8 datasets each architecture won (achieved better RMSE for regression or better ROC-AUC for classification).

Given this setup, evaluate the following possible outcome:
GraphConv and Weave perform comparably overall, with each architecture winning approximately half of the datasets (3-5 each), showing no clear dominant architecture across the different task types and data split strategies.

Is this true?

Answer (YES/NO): YES